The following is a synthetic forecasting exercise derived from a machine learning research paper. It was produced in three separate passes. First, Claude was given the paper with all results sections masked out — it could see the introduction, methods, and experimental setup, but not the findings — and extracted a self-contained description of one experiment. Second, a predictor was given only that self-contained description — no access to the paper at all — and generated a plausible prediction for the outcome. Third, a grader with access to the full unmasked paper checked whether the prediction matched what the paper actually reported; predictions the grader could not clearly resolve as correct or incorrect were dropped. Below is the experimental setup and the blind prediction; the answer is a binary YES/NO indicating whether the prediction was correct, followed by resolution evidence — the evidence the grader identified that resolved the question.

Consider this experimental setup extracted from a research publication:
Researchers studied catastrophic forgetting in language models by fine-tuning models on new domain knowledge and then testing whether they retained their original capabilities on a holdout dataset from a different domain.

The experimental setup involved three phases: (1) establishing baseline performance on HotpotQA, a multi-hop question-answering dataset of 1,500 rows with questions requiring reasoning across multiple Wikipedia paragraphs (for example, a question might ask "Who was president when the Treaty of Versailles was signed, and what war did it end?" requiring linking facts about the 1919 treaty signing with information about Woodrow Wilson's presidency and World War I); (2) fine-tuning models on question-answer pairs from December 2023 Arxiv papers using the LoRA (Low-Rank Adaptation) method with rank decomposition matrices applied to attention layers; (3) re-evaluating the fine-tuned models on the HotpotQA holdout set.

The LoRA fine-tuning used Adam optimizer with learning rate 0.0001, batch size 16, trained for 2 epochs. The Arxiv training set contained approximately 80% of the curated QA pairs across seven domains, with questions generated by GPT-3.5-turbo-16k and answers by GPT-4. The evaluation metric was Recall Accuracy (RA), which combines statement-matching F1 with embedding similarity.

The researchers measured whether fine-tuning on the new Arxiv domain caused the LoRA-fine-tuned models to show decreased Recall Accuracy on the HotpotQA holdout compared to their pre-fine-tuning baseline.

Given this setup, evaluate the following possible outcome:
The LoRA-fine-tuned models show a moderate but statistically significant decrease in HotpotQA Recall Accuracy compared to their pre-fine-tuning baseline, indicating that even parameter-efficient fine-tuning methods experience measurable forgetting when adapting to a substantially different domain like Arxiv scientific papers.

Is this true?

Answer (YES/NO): NO